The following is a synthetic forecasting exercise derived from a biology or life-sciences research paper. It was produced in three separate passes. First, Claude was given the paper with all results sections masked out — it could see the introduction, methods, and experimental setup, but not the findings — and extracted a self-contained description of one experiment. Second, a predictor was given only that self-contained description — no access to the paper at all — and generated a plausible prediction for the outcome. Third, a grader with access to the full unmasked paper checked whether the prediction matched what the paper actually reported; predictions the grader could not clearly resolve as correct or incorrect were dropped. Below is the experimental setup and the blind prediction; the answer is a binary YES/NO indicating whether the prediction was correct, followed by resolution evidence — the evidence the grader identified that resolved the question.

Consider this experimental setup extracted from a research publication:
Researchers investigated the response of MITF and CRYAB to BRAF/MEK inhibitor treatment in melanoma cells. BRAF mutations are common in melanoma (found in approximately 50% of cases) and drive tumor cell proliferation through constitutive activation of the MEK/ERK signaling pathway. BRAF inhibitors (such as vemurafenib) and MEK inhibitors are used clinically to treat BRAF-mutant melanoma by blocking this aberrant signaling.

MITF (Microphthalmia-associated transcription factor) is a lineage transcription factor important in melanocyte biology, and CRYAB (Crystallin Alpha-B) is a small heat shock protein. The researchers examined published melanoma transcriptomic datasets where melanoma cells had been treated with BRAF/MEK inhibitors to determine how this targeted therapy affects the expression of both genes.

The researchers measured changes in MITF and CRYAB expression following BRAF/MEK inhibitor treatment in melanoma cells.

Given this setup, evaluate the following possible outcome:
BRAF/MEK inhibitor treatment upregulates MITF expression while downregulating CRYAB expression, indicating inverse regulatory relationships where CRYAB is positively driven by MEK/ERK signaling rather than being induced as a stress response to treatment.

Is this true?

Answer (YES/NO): NO